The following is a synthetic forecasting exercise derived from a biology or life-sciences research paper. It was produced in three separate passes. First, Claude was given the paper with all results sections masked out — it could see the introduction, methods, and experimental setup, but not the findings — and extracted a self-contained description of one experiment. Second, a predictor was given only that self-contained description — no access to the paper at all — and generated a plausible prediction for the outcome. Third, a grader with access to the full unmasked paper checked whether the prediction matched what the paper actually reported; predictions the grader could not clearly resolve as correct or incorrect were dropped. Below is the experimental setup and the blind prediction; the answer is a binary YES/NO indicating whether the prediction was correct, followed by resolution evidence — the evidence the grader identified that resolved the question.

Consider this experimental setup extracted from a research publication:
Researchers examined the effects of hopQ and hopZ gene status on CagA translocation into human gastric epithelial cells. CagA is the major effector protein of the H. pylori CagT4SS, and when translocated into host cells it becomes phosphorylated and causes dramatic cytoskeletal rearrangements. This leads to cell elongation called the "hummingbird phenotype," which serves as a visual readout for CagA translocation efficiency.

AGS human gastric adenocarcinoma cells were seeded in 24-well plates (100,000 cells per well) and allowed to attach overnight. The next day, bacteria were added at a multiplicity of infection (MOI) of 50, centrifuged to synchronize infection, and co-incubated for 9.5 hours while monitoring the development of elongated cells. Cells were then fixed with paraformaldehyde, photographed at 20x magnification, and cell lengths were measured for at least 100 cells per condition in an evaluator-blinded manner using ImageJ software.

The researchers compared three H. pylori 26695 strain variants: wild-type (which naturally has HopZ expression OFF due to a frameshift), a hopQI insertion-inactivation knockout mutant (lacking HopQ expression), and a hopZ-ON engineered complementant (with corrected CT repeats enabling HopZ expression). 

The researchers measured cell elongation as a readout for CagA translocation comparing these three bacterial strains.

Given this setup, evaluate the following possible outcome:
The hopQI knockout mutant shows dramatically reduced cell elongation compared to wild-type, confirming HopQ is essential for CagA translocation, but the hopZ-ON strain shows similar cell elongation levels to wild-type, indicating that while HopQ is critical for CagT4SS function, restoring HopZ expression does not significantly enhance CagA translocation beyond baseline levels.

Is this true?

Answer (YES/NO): NO